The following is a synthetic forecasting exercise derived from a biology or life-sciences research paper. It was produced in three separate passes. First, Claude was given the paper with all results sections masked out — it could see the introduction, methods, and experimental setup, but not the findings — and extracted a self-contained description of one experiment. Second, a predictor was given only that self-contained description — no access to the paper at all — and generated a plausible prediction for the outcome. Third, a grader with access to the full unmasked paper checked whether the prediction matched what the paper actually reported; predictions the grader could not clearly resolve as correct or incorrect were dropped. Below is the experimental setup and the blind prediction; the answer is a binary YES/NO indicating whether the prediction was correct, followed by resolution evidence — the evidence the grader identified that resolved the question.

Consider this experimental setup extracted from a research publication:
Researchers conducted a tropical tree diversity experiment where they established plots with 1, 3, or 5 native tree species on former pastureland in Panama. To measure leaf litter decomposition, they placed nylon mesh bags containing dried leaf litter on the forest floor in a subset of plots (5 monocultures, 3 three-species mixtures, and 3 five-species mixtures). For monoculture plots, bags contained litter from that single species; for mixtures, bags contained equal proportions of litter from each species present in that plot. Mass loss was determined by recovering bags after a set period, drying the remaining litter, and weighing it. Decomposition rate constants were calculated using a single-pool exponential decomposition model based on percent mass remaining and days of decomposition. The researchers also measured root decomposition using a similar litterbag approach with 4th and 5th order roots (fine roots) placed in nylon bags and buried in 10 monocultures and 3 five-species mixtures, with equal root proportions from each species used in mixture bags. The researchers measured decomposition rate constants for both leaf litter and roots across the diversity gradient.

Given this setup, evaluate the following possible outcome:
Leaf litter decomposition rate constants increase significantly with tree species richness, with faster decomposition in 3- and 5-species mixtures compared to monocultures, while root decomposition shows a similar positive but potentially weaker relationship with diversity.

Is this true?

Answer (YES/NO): NO